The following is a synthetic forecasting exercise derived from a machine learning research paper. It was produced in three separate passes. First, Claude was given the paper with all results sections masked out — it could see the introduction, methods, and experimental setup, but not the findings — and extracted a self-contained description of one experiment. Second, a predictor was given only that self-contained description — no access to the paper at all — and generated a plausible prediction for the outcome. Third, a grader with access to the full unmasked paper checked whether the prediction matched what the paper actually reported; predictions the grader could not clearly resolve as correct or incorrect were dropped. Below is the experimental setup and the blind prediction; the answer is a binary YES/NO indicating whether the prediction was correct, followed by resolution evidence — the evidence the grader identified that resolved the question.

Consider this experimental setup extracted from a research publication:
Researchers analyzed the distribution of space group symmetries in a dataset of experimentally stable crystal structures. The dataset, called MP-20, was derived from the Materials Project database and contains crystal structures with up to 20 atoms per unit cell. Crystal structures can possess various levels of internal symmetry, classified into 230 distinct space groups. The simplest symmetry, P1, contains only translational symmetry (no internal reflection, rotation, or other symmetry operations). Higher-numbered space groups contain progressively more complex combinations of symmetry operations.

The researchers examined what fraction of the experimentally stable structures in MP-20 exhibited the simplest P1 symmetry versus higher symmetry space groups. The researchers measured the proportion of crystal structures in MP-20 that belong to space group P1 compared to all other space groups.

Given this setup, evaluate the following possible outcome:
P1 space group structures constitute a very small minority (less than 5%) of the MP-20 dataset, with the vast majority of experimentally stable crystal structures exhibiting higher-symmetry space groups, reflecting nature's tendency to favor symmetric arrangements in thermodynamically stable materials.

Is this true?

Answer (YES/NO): YES